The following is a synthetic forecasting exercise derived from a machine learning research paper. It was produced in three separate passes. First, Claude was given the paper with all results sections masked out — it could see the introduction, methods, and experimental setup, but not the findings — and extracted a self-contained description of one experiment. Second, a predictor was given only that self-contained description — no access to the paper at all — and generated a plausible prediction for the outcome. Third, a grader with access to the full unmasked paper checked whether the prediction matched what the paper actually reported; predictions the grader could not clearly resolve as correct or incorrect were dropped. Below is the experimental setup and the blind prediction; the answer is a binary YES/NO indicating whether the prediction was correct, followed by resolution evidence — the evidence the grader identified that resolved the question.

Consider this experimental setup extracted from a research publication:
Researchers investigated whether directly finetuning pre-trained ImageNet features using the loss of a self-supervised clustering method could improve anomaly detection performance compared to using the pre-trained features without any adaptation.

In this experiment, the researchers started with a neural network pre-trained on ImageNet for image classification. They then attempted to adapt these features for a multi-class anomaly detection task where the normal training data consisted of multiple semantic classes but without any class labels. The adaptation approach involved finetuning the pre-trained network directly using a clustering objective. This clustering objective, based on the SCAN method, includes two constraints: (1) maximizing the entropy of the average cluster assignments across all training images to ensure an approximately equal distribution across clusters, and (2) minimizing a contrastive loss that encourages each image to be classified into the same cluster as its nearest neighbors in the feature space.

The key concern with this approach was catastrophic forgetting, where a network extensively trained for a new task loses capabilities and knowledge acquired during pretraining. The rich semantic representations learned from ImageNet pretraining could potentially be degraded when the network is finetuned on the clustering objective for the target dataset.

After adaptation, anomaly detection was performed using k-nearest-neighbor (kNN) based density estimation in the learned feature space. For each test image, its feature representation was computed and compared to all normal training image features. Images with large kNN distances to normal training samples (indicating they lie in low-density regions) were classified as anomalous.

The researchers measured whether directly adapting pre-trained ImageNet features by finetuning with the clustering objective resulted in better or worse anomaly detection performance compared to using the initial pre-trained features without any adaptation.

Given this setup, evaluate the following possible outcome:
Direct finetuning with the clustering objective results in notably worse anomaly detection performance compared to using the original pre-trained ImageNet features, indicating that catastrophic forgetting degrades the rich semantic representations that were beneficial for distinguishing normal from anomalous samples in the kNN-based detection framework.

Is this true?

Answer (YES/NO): YES